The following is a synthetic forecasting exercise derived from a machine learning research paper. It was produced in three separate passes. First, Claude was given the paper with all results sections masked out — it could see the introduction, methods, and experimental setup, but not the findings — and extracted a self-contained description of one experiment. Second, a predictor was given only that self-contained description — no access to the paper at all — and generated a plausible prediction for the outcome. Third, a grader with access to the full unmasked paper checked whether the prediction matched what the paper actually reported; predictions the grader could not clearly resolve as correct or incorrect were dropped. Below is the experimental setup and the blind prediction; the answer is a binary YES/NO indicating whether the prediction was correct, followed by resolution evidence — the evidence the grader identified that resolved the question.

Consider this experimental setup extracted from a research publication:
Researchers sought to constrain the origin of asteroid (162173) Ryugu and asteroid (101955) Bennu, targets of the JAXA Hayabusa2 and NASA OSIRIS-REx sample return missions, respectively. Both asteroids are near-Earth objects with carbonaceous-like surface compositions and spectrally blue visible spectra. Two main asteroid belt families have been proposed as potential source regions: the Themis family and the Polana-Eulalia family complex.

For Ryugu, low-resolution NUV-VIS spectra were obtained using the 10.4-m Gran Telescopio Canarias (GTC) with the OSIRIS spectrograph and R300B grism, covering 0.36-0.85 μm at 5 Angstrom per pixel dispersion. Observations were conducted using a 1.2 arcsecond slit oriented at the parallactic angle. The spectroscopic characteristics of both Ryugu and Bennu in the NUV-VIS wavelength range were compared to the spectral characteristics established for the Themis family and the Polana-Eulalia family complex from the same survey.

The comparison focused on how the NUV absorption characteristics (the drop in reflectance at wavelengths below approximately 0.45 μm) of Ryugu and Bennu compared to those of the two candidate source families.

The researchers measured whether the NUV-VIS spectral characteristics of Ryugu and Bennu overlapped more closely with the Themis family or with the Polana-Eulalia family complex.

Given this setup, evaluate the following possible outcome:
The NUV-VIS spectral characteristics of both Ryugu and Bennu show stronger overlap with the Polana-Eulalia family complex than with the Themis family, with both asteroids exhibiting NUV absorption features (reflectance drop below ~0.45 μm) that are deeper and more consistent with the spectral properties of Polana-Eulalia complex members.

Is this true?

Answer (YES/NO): NO